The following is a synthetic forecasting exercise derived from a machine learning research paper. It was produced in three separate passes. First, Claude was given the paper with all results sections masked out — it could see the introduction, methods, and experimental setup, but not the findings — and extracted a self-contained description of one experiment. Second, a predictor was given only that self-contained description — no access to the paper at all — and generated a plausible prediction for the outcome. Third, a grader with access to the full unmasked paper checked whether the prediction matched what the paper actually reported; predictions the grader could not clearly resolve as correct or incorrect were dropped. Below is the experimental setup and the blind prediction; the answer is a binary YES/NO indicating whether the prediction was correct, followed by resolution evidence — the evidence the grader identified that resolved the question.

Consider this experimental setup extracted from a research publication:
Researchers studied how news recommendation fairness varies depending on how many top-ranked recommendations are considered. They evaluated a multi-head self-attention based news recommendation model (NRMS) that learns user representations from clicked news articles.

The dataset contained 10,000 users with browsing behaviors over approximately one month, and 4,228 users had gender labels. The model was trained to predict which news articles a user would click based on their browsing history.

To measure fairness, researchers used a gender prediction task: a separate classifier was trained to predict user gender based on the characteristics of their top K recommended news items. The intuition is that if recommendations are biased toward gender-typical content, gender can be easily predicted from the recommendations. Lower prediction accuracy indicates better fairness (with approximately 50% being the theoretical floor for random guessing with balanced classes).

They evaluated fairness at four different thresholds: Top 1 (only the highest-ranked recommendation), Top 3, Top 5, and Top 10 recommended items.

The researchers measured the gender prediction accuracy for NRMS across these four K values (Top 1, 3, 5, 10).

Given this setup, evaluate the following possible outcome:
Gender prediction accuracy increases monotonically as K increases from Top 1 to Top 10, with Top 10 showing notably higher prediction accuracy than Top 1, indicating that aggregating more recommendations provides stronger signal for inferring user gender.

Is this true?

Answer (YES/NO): YES